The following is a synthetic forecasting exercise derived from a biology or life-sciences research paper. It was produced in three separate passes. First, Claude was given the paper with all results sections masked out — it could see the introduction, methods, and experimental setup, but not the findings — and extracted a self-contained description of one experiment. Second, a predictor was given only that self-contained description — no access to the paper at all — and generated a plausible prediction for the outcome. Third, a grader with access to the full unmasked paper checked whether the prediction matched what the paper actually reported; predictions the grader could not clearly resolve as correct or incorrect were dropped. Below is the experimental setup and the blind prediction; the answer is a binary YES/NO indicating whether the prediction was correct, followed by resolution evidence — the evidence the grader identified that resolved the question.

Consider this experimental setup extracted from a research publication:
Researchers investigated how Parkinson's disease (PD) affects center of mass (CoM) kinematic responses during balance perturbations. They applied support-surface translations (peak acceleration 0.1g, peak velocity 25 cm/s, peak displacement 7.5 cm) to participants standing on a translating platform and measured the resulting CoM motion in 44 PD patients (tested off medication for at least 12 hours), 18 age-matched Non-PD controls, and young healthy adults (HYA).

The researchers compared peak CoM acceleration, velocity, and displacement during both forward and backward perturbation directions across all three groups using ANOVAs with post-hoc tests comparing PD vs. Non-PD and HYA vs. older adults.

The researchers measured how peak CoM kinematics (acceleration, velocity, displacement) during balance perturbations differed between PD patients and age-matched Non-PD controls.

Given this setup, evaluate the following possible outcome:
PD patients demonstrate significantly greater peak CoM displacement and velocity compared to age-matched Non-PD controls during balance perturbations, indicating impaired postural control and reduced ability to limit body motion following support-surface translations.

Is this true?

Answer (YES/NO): NO